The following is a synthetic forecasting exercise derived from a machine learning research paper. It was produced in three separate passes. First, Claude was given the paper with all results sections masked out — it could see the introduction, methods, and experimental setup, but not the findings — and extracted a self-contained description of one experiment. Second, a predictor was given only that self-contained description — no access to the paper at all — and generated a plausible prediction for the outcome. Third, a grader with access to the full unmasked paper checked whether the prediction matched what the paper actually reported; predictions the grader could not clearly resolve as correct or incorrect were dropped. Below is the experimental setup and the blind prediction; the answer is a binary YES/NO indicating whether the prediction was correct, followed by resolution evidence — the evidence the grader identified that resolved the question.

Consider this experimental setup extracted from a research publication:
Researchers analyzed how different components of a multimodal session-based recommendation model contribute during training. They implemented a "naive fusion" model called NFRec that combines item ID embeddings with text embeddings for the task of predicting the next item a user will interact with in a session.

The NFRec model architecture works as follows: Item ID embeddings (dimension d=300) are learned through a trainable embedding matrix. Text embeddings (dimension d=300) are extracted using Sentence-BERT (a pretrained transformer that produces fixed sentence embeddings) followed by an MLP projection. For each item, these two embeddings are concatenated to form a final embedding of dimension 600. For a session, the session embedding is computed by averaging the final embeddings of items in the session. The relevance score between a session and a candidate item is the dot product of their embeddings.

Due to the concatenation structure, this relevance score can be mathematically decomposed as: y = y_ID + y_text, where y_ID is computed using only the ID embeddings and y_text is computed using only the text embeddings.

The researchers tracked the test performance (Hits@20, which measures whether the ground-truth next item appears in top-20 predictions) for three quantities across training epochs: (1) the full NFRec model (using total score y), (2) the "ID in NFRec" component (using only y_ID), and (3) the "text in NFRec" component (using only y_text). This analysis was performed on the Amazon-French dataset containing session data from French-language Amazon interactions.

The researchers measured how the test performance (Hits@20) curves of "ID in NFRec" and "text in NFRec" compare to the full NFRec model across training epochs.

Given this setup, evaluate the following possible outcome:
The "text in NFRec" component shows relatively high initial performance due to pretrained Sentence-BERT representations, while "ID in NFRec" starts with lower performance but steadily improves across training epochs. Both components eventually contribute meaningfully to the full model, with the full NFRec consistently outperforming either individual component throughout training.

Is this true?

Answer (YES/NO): NO